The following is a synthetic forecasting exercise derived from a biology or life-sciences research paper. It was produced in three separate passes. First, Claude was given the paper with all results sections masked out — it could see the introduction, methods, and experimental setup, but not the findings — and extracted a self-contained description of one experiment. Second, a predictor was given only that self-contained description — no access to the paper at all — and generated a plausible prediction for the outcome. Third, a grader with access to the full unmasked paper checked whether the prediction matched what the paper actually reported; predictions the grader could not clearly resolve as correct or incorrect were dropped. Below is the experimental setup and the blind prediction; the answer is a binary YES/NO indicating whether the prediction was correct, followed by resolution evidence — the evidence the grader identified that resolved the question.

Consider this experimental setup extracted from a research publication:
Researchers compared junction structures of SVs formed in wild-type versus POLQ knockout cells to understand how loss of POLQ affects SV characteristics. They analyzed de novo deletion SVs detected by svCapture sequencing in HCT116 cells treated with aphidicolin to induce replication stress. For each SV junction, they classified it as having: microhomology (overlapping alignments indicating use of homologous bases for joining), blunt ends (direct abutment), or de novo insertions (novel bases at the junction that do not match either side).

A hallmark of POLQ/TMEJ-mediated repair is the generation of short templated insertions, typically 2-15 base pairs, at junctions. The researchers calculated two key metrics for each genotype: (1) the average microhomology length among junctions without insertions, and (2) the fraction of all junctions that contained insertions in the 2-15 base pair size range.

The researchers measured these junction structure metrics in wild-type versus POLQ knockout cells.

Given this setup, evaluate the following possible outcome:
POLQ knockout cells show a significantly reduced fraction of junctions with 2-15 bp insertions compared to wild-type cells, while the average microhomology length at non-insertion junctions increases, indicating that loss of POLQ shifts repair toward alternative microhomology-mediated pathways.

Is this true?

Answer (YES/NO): NO